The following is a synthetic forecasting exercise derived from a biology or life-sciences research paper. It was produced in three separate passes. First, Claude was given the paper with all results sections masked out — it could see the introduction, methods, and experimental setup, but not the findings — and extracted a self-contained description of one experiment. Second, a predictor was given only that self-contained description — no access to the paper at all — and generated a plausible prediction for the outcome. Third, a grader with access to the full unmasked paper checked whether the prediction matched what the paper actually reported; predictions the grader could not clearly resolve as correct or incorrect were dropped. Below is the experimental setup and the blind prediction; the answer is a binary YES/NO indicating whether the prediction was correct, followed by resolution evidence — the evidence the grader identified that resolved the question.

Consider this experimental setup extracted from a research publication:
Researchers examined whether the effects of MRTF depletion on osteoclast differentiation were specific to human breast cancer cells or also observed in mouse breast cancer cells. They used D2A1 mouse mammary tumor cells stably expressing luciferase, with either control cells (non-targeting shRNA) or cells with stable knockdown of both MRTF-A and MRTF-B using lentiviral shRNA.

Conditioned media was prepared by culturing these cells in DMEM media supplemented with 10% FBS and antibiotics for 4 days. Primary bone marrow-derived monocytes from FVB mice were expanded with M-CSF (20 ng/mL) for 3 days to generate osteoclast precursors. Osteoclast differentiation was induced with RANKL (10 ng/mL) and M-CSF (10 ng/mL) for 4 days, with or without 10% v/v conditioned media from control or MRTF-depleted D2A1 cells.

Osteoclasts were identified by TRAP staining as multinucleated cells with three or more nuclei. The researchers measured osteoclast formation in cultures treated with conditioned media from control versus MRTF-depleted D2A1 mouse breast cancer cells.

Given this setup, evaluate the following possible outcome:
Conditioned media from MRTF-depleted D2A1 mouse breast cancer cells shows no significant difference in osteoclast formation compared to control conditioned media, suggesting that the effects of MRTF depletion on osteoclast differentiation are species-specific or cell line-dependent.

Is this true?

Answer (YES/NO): NO